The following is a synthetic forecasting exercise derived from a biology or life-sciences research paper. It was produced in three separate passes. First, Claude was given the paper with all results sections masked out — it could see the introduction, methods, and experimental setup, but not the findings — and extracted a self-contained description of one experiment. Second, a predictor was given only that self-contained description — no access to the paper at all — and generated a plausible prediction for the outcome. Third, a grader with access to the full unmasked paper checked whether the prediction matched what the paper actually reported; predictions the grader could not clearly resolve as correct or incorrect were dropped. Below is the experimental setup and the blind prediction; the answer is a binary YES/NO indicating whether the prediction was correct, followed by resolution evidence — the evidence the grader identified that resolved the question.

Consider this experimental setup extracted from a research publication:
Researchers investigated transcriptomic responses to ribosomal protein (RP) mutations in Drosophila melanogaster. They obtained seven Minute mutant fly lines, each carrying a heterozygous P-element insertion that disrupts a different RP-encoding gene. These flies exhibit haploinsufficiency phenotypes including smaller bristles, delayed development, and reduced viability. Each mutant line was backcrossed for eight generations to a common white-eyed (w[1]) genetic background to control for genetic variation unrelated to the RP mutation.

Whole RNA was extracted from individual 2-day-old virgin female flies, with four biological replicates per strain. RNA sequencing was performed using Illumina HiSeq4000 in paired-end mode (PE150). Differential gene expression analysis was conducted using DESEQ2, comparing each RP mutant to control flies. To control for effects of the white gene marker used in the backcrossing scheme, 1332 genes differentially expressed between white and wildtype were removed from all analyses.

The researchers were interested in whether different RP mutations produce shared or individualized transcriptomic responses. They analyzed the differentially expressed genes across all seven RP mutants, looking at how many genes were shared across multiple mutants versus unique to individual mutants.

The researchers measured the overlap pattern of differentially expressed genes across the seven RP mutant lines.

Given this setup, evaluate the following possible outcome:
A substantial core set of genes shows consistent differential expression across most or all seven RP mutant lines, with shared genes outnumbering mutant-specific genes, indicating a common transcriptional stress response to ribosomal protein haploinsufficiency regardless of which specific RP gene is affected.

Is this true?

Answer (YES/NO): NO